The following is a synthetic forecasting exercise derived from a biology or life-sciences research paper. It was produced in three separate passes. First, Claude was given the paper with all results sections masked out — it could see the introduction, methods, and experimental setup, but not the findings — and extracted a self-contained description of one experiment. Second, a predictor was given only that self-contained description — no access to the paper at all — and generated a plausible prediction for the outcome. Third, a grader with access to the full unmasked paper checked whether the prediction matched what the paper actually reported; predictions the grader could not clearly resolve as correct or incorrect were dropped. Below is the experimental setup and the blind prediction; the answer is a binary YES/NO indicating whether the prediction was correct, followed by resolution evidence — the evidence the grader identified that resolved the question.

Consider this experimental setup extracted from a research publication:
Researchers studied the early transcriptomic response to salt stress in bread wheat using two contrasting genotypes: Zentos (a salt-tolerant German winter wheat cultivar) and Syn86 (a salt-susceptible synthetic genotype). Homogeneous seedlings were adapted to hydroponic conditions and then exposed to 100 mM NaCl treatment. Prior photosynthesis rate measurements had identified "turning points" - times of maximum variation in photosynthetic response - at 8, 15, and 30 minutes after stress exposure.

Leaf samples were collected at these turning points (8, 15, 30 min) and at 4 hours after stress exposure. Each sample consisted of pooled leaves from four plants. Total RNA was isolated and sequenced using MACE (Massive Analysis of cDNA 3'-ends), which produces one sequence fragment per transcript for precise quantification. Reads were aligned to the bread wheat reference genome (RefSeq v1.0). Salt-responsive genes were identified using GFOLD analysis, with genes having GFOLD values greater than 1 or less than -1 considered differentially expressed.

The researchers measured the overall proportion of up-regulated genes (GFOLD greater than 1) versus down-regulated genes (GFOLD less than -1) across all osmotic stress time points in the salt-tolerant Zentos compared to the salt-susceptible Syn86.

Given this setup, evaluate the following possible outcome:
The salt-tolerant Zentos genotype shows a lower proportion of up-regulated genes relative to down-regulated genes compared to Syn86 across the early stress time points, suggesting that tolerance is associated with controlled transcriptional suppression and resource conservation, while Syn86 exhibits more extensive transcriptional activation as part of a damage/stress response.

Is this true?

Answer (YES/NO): NO